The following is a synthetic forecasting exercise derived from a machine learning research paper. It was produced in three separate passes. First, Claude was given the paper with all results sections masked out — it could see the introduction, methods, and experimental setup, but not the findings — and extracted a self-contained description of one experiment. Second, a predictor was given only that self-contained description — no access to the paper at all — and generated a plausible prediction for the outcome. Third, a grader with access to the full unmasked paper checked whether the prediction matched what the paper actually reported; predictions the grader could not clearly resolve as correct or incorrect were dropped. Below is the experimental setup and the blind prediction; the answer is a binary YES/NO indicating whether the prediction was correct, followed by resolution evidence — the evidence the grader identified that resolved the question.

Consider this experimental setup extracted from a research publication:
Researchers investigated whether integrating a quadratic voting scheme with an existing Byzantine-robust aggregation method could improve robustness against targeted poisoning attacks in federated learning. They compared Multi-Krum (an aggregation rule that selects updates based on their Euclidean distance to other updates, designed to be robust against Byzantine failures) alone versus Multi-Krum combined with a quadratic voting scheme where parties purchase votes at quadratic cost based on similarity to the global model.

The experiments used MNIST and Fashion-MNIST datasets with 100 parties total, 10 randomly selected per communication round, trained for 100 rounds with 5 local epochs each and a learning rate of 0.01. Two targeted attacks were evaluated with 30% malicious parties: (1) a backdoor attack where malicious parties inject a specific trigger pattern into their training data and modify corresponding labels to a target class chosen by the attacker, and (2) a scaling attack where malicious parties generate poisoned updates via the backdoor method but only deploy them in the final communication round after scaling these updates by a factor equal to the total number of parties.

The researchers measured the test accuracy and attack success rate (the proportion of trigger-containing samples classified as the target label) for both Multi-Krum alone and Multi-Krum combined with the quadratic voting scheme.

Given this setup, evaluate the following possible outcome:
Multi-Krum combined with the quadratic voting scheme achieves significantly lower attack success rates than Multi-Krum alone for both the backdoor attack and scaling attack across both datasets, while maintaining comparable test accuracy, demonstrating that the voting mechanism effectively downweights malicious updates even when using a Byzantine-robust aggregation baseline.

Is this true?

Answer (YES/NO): NO